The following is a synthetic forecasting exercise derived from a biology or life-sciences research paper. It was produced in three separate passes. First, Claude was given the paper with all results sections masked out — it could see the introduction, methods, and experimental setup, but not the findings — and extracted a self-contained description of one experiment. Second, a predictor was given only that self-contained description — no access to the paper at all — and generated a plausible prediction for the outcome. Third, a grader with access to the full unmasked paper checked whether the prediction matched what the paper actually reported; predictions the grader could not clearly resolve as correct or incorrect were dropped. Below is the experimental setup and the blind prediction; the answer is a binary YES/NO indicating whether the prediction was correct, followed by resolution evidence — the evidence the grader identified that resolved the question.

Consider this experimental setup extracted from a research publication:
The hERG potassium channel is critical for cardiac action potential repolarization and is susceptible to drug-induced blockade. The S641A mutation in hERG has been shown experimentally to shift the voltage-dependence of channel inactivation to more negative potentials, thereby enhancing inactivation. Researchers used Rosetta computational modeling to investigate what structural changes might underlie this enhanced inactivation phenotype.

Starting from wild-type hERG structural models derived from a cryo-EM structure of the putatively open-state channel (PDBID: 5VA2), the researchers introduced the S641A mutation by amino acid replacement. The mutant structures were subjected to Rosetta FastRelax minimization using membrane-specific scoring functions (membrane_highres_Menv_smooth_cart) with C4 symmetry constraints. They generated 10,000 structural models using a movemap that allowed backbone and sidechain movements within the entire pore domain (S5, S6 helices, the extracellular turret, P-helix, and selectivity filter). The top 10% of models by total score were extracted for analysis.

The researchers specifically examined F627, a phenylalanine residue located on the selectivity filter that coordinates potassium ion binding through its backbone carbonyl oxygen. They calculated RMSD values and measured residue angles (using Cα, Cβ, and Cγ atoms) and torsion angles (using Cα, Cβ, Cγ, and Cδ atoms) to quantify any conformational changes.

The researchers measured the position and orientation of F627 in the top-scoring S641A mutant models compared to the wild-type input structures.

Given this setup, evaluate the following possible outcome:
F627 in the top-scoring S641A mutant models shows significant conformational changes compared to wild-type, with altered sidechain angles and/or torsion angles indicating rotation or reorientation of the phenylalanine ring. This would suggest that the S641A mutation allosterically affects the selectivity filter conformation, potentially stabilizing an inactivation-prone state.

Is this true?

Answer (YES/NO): YES